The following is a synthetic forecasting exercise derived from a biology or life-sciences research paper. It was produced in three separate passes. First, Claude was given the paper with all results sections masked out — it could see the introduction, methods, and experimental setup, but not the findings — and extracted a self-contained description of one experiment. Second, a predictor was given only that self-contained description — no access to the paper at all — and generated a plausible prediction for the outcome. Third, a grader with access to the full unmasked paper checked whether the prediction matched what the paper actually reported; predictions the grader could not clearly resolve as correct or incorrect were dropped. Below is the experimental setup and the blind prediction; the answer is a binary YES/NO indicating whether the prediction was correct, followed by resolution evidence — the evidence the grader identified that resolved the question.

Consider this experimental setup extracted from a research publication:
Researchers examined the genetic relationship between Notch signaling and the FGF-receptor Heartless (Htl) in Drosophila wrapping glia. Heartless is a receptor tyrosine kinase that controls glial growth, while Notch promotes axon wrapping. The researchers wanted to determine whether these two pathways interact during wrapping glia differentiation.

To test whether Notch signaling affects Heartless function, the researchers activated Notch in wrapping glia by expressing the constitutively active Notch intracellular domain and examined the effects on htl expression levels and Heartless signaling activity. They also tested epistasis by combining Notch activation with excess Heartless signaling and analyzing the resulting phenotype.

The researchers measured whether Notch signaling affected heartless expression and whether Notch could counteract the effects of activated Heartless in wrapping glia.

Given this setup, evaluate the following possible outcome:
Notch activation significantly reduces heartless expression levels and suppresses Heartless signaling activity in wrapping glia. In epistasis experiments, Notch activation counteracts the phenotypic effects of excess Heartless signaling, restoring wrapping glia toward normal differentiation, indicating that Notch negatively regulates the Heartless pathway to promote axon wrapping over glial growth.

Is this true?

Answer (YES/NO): NO